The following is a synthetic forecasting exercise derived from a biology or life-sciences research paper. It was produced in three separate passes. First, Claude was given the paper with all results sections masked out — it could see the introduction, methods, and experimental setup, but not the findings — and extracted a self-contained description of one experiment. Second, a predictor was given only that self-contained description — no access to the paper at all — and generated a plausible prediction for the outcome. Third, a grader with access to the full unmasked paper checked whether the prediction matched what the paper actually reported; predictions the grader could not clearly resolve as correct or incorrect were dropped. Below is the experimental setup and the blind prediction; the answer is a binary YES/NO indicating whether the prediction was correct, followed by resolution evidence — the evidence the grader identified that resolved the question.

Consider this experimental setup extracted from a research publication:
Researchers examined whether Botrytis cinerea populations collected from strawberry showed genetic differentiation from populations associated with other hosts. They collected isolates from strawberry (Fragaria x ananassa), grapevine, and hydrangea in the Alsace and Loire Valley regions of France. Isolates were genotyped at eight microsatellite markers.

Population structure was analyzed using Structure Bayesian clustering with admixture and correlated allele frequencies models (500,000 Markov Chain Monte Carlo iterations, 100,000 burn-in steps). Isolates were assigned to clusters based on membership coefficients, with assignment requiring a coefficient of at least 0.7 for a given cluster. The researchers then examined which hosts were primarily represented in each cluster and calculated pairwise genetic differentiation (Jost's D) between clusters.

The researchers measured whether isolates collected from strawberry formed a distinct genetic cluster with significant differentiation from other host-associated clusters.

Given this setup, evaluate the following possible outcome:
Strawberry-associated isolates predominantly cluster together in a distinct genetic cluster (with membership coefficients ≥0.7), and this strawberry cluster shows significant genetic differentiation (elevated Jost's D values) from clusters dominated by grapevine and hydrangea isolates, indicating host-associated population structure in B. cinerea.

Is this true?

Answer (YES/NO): NO